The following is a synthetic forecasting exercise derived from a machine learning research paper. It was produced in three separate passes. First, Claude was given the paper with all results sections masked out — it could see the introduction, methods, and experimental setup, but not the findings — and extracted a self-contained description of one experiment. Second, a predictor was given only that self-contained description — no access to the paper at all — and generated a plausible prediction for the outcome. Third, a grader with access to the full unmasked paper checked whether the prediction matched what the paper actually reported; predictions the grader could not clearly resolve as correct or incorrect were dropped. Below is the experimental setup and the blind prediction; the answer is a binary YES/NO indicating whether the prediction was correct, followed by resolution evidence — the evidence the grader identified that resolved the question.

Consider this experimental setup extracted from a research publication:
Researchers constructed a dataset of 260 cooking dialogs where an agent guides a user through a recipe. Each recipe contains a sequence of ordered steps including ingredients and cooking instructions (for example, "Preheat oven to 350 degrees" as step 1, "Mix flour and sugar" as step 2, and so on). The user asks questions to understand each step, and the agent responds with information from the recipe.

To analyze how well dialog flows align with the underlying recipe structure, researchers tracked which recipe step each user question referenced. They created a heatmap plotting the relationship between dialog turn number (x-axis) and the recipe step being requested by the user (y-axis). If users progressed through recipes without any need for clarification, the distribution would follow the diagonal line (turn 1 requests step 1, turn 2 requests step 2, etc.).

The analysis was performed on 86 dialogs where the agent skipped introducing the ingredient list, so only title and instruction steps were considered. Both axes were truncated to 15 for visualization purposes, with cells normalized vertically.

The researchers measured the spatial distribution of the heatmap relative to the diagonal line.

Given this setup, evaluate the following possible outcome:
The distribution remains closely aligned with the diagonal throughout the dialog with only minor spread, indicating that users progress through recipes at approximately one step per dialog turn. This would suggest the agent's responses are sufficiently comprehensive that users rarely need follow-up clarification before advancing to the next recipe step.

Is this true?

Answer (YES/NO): NO